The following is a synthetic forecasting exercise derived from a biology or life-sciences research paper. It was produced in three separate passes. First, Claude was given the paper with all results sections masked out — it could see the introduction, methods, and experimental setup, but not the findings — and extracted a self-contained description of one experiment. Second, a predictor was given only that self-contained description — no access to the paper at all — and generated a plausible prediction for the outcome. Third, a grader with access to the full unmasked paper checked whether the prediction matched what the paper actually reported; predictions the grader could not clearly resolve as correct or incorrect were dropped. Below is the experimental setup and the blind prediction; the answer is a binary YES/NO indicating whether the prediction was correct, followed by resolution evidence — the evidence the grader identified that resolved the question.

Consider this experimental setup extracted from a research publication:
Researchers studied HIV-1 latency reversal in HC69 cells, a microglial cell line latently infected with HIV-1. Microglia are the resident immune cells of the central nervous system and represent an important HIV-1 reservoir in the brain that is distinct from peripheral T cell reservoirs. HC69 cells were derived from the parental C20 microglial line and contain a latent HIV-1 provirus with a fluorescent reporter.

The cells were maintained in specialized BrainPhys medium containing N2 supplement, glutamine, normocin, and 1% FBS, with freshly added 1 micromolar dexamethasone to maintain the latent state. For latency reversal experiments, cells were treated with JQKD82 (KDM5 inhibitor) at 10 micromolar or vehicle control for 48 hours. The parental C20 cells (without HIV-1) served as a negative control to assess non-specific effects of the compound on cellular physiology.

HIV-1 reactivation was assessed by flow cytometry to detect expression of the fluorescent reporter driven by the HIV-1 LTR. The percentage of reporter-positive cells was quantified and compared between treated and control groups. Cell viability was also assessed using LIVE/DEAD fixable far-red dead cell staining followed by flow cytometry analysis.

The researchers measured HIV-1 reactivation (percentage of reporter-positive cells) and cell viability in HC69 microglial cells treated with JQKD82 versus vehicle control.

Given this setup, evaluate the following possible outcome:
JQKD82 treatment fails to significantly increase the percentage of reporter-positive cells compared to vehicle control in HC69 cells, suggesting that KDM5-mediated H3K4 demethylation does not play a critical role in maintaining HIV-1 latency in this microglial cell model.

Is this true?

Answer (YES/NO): NO